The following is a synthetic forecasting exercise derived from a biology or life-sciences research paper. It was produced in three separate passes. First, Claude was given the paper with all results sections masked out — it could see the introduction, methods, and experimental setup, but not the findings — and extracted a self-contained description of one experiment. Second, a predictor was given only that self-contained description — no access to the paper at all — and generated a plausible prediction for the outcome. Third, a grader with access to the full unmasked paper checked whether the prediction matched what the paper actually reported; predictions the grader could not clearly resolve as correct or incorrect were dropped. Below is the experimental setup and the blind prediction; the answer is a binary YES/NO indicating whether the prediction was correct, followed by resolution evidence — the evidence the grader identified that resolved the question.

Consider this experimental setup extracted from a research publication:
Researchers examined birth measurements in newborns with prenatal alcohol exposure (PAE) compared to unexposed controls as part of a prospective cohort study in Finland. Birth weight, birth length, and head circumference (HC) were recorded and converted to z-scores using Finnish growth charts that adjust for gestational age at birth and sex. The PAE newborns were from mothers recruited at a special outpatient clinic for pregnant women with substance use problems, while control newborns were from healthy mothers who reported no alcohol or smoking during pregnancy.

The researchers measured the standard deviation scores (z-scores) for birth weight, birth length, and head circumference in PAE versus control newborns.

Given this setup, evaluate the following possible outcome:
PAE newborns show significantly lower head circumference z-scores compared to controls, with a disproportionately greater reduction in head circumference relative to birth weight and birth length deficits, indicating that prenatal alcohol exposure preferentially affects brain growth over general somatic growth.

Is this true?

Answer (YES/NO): NO